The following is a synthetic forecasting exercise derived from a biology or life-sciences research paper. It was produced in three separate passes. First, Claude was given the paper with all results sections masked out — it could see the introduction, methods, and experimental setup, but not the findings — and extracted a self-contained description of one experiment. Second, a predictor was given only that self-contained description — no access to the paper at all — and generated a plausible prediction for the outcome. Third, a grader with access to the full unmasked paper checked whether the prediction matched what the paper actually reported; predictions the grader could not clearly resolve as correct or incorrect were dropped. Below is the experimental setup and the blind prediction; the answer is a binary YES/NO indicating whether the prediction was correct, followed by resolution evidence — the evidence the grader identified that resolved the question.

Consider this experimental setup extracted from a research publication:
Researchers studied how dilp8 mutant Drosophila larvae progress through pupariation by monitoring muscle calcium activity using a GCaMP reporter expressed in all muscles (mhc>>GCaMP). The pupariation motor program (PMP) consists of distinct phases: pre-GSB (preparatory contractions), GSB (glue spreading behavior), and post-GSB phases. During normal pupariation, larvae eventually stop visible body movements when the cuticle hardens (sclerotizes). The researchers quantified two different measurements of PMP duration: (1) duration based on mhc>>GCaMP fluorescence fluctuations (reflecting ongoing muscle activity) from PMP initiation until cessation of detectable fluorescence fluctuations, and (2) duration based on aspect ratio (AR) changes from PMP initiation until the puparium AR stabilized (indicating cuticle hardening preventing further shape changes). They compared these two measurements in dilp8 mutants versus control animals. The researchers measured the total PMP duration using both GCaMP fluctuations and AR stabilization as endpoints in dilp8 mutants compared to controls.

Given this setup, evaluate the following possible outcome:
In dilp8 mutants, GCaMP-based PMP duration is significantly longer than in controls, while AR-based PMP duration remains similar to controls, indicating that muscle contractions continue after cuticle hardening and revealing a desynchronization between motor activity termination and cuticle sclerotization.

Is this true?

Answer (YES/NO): NO